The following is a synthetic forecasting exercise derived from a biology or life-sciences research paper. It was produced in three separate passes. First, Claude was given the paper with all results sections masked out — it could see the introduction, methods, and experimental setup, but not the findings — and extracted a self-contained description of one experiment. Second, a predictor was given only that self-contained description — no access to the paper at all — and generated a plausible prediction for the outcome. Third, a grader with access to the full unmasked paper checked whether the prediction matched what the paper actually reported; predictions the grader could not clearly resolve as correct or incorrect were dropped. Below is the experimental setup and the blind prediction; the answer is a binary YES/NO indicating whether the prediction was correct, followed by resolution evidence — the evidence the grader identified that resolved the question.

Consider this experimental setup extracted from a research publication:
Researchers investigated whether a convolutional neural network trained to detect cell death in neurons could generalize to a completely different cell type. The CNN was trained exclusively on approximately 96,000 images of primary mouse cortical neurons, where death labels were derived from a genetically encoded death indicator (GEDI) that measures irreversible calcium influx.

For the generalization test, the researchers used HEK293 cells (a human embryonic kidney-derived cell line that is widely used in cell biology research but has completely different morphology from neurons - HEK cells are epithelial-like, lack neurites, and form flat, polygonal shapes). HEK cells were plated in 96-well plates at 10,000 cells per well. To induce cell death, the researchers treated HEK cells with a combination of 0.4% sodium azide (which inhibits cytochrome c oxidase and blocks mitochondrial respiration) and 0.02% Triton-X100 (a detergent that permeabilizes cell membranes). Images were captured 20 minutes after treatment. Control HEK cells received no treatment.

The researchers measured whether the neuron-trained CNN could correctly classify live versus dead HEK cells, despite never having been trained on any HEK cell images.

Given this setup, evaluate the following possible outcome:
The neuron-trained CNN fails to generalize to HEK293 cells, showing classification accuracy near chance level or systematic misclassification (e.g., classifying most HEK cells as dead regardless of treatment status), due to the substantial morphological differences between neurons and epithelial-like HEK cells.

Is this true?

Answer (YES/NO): NO